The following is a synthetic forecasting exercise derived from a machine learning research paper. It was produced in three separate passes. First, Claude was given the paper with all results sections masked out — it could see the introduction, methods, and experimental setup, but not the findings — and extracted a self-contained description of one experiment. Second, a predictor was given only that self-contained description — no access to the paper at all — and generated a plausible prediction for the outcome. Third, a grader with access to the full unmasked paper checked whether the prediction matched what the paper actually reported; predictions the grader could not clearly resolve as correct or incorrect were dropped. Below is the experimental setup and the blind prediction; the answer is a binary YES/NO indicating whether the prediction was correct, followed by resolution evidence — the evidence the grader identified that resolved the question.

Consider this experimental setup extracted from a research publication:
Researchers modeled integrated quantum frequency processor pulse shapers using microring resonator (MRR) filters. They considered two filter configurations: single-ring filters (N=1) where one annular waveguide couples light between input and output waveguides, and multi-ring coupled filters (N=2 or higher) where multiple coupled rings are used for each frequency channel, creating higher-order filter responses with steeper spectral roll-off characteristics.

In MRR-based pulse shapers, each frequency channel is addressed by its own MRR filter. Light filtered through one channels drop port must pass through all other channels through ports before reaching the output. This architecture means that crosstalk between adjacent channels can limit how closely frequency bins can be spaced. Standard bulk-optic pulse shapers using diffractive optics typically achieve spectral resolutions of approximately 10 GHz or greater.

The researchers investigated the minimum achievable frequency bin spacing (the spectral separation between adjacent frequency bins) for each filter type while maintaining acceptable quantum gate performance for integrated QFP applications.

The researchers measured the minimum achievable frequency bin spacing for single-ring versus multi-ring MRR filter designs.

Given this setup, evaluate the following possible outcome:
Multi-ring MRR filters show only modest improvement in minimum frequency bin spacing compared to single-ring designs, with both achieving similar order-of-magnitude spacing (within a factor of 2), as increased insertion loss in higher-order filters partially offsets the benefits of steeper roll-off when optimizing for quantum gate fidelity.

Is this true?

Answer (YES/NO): NO